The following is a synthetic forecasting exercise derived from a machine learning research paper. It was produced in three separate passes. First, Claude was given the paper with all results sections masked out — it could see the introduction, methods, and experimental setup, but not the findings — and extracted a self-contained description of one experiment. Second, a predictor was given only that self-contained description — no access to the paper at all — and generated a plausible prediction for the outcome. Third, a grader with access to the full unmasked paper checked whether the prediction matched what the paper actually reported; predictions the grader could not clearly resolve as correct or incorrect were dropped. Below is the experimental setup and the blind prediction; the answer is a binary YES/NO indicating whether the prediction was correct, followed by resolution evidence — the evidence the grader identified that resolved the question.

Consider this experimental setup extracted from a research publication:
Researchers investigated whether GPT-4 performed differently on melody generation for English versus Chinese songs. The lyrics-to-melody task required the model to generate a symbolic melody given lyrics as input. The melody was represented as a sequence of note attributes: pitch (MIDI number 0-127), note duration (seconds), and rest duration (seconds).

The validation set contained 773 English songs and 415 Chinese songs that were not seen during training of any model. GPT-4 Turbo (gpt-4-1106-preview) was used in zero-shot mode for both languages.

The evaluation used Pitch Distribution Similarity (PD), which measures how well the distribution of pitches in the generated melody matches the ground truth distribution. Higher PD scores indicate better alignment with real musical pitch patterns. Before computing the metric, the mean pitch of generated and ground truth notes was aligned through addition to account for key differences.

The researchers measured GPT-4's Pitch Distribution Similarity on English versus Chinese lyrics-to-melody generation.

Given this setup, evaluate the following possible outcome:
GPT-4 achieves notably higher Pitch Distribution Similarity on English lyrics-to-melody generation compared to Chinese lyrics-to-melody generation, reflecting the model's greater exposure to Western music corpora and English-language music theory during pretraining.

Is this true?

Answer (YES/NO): NO